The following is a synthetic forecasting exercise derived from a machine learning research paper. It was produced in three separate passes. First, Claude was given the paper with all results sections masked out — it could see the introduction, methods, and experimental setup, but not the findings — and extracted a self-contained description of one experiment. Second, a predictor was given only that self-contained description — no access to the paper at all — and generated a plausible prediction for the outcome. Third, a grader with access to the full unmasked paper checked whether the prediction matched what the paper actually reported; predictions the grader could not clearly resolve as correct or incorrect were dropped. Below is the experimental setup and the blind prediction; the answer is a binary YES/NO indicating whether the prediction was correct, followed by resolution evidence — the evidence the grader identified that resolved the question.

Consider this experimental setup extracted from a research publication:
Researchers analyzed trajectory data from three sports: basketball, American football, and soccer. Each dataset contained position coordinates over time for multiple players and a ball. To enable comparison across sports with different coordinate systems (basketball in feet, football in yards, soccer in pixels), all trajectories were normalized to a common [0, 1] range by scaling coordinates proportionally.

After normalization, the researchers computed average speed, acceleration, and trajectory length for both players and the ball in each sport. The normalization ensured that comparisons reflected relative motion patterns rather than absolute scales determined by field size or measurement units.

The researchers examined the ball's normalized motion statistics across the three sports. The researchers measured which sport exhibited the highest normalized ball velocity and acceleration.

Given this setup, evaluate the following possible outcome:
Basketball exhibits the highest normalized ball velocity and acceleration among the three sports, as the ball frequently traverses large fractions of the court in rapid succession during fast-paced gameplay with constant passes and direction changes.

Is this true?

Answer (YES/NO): YES